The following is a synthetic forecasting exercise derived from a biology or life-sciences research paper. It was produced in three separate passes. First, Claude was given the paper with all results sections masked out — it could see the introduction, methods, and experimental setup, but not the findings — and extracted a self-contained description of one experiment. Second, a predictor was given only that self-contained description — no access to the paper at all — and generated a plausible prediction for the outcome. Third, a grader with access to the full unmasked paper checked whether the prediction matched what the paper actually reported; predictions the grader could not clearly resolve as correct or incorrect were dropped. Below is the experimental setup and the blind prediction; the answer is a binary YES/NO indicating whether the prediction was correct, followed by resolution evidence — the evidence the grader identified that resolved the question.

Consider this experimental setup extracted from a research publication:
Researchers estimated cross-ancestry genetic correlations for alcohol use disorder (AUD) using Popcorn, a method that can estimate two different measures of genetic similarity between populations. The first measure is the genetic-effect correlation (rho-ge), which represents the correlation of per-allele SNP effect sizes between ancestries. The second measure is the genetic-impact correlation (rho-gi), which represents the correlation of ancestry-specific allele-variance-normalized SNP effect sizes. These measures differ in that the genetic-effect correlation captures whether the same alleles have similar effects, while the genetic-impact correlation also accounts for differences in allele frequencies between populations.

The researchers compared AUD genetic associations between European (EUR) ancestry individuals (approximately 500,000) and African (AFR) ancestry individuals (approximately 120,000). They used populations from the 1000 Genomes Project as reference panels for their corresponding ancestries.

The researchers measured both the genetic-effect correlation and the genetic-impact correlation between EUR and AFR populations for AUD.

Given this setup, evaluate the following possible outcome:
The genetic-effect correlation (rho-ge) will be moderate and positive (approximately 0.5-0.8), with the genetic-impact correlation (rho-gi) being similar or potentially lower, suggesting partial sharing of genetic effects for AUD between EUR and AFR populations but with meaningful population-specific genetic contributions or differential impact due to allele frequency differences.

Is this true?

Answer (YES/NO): YES